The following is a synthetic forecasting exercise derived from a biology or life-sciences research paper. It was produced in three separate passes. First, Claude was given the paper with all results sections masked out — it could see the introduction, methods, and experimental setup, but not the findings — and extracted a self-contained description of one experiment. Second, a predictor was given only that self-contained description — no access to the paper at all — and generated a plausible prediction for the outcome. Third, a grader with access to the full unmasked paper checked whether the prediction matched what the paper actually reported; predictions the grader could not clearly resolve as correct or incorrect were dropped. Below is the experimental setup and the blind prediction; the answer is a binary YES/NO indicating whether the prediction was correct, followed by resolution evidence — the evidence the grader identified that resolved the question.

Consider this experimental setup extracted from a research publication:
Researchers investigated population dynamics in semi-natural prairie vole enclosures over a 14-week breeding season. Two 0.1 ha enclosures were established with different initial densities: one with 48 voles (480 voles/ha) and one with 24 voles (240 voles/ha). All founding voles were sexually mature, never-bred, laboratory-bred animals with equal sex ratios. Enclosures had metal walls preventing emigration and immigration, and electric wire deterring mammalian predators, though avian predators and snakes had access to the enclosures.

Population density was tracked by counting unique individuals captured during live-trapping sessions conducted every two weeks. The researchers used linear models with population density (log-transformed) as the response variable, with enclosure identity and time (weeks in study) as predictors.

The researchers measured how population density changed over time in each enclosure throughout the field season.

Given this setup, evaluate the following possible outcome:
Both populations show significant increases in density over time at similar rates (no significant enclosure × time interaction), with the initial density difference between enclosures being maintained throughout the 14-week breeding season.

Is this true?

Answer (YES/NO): NO